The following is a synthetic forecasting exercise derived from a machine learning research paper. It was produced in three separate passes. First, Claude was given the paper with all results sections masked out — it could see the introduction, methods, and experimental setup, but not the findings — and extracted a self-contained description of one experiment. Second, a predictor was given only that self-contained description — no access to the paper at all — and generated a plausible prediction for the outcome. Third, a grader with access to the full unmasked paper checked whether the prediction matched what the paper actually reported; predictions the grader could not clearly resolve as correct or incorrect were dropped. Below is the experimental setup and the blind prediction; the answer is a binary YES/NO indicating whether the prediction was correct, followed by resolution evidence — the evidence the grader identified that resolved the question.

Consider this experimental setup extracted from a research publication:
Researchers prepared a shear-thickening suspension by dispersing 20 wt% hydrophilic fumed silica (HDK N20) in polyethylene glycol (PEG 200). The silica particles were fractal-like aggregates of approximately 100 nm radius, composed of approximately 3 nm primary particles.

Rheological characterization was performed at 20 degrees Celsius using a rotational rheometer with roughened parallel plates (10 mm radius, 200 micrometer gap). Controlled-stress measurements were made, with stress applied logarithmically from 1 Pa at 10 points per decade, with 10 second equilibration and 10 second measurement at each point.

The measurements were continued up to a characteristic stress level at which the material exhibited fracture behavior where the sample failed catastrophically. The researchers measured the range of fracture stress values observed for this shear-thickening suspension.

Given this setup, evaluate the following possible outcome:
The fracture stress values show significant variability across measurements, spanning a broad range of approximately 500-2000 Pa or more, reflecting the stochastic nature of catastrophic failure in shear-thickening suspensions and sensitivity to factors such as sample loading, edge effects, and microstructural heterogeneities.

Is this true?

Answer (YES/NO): NO